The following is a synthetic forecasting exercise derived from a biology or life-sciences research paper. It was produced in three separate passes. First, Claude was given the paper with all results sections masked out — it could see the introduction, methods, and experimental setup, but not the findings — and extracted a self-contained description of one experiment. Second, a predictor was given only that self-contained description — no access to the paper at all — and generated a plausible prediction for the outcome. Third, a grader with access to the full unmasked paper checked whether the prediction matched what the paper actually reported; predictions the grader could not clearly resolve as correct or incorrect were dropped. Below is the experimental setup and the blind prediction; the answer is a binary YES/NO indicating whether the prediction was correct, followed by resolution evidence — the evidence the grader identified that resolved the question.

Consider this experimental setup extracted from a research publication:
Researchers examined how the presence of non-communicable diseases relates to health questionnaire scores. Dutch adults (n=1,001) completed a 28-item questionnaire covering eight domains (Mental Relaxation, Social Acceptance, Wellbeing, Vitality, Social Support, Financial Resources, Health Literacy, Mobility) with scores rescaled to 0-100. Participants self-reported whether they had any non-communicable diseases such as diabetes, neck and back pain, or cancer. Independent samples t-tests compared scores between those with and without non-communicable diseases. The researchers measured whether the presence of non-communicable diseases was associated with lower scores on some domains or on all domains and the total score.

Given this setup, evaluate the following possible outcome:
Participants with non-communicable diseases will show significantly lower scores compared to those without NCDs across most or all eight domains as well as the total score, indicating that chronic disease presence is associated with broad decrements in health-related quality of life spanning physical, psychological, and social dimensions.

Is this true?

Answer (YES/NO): YES